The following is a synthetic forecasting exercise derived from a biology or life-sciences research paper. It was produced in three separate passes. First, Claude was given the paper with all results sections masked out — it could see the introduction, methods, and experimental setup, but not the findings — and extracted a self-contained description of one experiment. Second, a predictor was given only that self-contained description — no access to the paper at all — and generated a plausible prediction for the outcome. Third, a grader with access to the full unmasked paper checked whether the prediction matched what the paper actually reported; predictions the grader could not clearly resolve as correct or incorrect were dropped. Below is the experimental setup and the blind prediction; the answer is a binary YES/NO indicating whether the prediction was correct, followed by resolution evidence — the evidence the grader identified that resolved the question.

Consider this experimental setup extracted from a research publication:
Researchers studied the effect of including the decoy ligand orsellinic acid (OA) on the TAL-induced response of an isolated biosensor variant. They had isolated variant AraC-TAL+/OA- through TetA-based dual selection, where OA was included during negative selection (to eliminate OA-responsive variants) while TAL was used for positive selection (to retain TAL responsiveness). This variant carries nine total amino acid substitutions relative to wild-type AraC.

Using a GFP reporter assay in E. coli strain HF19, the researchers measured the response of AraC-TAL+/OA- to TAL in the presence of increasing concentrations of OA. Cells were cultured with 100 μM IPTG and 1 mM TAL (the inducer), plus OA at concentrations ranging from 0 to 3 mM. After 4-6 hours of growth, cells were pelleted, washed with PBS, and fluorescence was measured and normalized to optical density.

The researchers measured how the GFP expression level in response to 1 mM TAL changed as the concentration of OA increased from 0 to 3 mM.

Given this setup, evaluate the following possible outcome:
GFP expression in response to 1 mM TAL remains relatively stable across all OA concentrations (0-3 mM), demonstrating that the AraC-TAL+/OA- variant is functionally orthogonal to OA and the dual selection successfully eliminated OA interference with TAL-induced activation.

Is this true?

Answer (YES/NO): NO